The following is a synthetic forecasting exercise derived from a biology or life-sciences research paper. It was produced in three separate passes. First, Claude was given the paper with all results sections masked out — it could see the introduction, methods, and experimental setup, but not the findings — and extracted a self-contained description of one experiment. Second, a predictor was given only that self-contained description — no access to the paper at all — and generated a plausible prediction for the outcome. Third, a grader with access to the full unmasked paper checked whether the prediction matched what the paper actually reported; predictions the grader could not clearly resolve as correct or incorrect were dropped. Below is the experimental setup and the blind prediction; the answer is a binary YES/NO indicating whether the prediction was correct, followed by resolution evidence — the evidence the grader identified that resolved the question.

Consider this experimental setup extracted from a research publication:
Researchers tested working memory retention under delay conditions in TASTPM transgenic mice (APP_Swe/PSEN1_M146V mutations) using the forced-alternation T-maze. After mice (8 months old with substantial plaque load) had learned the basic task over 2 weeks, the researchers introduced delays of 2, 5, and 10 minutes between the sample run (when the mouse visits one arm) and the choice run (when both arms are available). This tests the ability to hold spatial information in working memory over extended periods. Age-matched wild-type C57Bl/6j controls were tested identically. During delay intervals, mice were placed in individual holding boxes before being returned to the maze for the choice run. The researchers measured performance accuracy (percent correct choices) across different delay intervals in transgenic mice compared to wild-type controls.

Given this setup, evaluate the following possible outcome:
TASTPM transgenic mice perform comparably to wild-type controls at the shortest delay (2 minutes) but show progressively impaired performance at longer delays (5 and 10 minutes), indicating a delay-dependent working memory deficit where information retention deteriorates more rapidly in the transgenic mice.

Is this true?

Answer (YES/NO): NO